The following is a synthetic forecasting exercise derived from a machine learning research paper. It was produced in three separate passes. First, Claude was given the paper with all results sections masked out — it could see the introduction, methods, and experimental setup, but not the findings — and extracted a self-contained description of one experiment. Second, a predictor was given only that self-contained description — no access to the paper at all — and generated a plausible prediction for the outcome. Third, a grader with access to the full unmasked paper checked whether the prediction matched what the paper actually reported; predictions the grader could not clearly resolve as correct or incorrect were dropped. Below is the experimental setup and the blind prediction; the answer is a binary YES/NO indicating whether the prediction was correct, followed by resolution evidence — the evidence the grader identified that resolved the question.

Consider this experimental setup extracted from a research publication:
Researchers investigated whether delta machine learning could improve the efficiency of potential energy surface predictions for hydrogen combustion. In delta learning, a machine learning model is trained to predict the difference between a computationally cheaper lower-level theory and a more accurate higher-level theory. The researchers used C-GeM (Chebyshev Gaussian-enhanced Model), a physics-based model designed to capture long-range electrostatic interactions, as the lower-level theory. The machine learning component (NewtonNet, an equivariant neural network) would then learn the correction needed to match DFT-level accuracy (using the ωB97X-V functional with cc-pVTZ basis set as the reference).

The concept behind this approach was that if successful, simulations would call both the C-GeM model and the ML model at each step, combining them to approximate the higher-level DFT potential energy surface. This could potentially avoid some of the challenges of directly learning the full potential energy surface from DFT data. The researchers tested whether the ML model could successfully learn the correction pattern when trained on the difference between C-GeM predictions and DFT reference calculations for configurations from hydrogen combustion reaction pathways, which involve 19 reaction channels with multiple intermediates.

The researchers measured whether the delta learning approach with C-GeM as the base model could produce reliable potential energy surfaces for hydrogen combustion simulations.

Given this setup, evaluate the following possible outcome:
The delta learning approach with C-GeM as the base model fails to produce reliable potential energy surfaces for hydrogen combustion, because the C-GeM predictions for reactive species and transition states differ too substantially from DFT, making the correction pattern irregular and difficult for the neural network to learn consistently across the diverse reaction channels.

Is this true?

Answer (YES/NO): YES